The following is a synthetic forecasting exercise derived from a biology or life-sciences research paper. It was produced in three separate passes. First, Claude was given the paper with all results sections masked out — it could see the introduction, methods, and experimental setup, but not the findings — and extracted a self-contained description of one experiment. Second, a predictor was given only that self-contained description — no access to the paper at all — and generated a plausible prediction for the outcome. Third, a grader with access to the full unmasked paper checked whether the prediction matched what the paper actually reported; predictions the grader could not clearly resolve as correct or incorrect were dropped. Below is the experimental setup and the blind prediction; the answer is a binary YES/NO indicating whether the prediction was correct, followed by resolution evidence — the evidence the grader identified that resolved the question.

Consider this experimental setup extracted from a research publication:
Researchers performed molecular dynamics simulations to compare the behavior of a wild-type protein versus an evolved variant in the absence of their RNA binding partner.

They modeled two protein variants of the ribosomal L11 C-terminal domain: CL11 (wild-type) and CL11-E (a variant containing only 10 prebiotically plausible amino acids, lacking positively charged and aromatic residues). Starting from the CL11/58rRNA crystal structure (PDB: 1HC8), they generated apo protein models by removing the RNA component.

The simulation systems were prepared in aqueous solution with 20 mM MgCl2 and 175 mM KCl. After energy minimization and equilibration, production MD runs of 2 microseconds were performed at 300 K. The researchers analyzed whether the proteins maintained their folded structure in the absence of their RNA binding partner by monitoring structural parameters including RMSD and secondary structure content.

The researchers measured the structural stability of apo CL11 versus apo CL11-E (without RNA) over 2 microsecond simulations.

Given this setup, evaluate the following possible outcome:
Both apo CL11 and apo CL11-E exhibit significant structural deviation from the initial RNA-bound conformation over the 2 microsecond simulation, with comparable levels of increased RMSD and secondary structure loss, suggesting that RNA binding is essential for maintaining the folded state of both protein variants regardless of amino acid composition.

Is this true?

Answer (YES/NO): NO